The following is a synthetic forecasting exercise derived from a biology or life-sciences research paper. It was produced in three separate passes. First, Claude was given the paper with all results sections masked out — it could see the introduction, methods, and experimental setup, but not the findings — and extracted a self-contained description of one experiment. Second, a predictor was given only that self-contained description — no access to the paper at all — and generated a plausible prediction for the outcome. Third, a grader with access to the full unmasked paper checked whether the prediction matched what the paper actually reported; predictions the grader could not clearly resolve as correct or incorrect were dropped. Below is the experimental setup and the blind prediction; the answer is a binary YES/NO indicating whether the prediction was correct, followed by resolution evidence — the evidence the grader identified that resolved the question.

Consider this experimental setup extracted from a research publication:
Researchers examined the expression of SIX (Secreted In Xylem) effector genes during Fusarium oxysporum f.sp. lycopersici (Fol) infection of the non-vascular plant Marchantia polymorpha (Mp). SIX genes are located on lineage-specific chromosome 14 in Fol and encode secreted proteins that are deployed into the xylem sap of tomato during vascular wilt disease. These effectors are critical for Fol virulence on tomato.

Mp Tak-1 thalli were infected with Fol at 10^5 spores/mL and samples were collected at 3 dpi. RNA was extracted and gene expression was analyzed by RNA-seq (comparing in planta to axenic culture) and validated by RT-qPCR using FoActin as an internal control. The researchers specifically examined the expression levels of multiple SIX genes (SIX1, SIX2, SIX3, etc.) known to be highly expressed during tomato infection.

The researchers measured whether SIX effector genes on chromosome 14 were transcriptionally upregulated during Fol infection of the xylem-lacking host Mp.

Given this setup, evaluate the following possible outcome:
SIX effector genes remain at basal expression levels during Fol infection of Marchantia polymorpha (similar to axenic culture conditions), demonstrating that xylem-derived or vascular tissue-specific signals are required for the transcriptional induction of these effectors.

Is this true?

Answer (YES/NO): YES